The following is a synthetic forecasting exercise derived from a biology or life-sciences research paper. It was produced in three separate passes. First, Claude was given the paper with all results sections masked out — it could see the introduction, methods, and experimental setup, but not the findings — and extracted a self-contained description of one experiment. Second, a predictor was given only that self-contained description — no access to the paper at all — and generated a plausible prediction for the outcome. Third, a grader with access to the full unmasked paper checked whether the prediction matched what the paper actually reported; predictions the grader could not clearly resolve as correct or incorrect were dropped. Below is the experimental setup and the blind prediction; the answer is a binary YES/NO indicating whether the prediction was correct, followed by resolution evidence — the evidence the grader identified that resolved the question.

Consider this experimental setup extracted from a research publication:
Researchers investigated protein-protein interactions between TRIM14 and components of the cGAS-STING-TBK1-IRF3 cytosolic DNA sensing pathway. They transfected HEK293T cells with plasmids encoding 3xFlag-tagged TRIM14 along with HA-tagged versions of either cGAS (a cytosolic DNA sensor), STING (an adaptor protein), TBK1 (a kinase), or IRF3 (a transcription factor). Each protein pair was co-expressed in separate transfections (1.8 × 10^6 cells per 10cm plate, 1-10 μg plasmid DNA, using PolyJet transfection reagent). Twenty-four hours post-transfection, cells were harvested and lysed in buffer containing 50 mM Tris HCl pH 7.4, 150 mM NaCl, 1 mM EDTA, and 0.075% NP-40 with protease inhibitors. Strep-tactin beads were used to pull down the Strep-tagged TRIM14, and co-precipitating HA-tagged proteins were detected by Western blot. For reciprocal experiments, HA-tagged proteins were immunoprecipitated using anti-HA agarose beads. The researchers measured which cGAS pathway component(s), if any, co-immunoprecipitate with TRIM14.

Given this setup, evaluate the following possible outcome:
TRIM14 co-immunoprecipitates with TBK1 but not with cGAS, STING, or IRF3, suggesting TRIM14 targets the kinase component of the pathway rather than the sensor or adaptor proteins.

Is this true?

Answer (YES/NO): NO